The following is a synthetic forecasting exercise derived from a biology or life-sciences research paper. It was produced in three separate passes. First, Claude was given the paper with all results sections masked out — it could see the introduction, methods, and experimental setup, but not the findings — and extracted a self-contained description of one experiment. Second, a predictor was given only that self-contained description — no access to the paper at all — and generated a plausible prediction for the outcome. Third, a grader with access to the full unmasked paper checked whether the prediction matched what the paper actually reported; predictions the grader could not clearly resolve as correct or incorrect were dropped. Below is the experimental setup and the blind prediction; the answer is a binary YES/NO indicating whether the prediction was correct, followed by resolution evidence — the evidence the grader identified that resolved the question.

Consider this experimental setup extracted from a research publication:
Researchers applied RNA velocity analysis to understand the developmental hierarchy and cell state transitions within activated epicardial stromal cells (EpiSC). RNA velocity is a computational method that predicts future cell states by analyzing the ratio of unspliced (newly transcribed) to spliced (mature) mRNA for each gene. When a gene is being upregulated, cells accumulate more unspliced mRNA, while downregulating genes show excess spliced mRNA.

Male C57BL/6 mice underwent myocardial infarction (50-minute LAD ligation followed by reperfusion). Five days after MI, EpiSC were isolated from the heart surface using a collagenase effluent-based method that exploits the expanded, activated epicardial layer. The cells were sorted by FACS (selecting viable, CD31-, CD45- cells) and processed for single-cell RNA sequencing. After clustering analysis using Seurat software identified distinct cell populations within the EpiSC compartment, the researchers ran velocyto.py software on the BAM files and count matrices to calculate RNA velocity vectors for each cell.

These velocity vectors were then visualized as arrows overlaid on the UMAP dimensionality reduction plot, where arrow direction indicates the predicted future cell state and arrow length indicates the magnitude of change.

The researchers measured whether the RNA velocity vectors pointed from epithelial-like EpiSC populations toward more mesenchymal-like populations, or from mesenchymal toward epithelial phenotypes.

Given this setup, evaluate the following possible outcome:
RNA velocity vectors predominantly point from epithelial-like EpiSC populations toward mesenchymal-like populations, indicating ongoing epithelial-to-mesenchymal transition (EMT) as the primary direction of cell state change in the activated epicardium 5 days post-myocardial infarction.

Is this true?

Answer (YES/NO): NO